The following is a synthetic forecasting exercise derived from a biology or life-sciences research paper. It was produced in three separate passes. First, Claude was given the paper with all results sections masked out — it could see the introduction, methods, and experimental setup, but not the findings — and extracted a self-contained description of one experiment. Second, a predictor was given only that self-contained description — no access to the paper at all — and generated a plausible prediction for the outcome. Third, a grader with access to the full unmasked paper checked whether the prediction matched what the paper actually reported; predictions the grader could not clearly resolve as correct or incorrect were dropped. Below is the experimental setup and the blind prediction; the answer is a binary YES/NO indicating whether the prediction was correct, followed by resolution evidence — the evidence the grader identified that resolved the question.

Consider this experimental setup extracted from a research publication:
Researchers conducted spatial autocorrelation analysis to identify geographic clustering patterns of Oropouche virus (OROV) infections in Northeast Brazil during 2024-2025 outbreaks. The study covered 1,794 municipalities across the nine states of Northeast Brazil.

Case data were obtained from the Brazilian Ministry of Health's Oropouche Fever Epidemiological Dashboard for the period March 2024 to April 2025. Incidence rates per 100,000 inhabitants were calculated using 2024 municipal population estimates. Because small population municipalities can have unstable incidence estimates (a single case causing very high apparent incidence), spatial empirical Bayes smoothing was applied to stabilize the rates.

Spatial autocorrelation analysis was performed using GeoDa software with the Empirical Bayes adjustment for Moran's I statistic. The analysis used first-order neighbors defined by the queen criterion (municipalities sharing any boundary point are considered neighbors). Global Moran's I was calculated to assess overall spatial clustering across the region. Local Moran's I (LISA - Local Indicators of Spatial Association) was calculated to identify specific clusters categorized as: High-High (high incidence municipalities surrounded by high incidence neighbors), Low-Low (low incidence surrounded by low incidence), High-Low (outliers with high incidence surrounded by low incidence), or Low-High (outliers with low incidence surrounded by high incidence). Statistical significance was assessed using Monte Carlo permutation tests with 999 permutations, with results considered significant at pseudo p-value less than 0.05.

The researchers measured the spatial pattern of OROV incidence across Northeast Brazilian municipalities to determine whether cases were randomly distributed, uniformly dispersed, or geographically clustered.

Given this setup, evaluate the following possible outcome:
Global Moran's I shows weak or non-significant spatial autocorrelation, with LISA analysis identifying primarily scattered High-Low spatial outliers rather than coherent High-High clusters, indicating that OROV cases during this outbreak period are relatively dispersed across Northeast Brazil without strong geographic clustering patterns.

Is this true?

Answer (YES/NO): NO